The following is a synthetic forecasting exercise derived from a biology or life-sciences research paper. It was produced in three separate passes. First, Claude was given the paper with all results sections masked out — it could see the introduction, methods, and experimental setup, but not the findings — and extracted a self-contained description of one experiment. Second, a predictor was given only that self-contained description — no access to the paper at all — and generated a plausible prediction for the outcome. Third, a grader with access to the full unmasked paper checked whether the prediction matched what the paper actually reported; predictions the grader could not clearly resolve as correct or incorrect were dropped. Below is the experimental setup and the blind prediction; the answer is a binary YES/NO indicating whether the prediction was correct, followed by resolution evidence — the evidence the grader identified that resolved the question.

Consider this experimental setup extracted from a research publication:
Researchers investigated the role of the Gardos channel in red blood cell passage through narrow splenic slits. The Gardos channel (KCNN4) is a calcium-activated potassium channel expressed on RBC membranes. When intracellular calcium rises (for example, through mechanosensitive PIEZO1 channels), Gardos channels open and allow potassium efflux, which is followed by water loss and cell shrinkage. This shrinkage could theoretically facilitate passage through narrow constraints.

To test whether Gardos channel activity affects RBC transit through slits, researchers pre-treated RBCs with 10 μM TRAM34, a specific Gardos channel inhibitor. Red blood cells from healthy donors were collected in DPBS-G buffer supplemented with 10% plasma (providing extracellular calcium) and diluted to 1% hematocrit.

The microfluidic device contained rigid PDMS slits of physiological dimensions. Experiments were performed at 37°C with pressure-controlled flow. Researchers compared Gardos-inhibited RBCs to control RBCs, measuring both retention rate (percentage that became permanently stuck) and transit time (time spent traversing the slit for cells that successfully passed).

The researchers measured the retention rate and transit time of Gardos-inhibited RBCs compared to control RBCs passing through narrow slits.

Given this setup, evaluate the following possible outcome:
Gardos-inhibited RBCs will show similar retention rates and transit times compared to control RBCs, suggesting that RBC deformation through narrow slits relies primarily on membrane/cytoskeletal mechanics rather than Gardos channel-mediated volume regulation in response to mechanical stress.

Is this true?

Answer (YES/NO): YES